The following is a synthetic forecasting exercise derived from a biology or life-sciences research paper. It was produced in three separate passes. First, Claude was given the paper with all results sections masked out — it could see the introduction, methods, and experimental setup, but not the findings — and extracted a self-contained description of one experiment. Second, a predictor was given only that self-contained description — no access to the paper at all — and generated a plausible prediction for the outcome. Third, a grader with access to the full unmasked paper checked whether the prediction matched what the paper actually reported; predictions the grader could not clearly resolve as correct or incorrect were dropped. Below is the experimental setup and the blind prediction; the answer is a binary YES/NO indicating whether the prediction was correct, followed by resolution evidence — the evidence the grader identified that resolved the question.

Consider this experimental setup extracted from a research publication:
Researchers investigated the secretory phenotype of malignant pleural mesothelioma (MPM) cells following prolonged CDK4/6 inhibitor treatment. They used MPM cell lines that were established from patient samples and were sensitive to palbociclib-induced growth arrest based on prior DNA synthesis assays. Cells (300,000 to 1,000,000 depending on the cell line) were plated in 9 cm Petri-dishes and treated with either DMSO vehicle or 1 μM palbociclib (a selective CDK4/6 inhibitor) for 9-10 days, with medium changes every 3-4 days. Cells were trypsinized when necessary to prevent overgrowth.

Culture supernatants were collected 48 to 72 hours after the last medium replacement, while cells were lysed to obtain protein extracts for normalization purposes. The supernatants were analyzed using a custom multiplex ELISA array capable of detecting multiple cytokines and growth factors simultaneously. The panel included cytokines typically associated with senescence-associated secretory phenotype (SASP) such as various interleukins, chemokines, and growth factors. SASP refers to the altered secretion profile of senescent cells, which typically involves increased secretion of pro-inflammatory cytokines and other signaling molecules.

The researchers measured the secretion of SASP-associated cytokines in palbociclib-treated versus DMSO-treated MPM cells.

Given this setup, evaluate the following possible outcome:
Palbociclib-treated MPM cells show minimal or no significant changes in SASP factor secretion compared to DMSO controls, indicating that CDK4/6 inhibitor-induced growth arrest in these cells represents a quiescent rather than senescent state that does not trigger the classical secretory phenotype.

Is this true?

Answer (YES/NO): NO